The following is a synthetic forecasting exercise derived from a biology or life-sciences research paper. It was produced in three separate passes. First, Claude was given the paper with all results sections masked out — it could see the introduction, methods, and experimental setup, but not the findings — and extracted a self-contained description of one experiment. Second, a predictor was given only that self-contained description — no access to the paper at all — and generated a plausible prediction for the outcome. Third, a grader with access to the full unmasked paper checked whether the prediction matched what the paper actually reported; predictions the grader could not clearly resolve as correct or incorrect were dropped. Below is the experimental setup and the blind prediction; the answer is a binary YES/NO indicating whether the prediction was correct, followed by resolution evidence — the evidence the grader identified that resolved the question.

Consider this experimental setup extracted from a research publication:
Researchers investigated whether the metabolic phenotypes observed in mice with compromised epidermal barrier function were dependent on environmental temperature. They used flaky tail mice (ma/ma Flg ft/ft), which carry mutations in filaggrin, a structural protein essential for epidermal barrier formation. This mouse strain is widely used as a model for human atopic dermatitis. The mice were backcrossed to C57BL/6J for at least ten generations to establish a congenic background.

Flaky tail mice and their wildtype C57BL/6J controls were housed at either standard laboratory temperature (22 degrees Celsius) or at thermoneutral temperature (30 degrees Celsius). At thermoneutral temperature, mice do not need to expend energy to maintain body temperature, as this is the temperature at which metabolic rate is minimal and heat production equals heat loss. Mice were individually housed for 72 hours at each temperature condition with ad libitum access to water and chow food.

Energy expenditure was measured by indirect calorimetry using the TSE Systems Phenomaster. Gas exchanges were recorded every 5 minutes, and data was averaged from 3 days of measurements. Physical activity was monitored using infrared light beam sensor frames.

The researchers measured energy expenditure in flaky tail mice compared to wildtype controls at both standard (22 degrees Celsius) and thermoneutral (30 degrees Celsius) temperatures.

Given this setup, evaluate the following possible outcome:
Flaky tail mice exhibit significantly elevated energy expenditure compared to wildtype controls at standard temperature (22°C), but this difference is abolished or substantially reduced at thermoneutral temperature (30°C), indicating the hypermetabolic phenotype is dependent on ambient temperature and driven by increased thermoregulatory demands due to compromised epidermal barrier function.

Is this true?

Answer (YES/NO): NO